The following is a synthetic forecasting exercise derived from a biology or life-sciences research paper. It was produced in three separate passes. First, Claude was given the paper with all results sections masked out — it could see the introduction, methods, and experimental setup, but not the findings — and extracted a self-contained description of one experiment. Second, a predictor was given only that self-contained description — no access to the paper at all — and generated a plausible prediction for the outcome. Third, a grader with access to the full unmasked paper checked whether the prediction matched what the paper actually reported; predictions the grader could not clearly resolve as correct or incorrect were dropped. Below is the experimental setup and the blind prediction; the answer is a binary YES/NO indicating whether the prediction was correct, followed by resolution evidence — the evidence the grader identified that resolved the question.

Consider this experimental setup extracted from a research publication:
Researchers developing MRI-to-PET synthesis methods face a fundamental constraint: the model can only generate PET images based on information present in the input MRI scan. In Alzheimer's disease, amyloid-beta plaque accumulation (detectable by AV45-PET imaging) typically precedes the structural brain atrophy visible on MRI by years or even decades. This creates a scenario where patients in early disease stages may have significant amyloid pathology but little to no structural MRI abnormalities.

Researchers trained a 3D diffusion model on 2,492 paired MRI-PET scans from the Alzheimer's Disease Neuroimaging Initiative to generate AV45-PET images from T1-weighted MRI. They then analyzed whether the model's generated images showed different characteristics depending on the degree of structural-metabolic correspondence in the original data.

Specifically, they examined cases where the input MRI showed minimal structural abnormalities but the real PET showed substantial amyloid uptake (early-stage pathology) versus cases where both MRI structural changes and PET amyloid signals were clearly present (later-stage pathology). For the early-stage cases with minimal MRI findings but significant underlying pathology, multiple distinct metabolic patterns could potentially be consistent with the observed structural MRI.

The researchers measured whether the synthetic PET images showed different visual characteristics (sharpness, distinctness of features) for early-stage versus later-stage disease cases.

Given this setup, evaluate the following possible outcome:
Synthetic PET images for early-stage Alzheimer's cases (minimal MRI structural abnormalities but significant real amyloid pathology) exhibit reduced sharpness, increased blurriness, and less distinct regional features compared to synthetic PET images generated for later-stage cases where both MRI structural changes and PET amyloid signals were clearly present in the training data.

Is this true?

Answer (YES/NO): YES